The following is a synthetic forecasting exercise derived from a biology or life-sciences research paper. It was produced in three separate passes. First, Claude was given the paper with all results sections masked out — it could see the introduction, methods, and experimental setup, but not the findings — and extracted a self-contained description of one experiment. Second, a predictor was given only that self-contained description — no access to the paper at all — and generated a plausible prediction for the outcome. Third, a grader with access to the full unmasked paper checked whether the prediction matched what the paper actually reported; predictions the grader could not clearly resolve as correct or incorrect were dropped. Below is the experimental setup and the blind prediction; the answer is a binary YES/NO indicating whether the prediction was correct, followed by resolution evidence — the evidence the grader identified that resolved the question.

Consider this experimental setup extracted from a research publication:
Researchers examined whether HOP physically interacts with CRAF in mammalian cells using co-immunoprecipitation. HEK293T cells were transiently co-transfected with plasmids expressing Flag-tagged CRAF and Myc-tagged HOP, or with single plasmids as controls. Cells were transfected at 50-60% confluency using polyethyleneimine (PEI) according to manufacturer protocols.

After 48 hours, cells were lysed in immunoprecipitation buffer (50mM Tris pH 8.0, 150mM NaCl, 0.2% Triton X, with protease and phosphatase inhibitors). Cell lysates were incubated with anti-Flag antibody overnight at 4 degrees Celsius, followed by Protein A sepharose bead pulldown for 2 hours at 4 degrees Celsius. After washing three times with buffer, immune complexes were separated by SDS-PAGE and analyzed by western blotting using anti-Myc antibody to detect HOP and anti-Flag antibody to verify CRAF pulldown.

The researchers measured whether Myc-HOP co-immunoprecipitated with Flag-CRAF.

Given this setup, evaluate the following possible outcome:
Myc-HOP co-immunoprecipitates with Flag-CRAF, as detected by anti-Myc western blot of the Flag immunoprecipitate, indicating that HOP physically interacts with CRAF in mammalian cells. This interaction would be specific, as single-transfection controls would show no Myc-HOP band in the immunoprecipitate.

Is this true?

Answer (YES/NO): YES